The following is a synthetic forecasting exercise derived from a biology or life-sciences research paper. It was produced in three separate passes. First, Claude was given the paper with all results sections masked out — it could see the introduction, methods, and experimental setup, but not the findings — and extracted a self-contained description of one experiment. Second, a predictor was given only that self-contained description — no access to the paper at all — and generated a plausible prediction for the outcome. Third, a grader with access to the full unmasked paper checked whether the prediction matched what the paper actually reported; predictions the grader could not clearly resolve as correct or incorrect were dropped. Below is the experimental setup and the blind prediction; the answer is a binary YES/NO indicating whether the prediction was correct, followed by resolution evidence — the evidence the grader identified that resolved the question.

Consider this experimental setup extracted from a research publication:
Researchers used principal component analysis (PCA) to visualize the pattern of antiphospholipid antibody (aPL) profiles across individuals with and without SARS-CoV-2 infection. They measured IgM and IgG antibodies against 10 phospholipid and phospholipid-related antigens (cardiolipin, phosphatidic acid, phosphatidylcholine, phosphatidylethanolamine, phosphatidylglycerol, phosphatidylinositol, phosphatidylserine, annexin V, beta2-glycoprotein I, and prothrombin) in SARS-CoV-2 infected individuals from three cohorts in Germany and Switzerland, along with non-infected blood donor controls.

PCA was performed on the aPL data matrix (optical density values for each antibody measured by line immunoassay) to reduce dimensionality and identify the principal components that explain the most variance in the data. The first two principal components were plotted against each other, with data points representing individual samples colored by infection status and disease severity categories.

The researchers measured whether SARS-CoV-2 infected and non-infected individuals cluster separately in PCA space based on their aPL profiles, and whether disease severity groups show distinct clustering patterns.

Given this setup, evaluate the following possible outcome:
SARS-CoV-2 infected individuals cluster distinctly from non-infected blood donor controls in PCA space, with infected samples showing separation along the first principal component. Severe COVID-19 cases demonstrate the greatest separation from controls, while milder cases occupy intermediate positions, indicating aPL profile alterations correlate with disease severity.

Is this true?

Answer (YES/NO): NO